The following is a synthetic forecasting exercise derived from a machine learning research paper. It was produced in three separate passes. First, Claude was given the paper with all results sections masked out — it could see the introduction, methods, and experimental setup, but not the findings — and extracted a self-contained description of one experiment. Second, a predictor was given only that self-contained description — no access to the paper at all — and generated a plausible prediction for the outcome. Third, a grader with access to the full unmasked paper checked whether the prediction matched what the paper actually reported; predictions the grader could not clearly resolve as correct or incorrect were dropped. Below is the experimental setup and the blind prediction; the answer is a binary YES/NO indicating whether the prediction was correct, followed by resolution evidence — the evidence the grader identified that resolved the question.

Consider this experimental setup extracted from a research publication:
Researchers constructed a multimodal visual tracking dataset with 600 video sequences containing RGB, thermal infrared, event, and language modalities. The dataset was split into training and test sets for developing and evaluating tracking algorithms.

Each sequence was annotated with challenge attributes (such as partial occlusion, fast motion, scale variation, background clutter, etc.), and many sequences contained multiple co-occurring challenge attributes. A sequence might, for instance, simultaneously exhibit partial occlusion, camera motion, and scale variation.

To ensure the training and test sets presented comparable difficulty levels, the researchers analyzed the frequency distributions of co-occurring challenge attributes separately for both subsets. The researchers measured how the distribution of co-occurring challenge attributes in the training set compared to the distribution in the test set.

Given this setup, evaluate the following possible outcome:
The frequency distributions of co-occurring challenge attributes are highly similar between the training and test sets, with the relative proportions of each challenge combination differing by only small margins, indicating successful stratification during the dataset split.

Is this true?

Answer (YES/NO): YES